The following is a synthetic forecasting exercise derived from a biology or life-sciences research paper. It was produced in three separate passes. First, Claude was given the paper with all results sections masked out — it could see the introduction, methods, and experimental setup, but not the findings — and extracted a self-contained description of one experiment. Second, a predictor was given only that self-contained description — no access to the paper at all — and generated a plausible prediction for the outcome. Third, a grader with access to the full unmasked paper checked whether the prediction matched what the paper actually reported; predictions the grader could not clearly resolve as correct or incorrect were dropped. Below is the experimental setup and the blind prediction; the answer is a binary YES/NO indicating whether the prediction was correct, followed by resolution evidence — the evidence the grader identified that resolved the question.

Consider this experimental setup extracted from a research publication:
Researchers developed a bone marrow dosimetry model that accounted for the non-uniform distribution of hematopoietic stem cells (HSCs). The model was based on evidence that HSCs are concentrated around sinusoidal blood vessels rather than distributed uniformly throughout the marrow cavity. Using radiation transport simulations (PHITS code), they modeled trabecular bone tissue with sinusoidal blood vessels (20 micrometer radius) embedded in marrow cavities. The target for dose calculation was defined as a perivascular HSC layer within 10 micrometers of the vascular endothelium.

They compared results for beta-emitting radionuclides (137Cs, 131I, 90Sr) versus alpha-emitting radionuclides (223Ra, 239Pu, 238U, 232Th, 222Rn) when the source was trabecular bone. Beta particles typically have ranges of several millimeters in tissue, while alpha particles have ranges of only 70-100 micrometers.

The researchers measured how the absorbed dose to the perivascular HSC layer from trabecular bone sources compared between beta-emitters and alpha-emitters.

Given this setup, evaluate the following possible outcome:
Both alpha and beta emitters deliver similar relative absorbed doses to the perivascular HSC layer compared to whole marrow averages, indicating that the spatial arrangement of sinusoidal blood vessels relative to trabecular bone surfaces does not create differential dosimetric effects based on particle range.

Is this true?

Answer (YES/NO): NO